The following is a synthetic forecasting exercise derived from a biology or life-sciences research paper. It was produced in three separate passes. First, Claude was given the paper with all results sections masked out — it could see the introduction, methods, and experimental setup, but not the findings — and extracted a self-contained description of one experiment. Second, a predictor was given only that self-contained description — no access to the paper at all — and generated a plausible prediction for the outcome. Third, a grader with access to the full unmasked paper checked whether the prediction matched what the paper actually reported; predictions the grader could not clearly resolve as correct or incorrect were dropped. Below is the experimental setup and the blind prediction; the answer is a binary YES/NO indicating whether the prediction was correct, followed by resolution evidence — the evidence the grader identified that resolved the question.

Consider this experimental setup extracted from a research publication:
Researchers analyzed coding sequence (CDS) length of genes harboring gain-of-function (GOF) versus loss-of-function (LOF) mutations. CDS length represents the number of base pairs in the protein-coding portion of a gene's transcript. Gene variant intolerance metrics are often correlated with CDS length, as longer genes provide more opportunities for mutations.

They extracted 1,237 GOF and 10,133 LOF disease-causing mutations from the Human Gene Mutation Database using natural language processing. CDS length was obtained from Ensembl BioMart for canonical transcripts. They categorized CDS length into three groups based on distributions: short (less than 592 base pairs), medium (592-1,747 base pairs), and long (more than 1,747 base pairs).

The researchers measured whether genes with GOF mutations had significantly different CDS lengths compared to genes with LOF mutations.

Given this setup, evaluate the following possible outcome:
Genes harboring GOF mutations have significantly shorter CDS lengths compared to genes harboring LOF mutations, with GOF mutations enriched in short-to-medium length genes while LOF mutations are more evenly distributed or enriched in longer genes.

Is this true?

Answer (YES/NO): NO